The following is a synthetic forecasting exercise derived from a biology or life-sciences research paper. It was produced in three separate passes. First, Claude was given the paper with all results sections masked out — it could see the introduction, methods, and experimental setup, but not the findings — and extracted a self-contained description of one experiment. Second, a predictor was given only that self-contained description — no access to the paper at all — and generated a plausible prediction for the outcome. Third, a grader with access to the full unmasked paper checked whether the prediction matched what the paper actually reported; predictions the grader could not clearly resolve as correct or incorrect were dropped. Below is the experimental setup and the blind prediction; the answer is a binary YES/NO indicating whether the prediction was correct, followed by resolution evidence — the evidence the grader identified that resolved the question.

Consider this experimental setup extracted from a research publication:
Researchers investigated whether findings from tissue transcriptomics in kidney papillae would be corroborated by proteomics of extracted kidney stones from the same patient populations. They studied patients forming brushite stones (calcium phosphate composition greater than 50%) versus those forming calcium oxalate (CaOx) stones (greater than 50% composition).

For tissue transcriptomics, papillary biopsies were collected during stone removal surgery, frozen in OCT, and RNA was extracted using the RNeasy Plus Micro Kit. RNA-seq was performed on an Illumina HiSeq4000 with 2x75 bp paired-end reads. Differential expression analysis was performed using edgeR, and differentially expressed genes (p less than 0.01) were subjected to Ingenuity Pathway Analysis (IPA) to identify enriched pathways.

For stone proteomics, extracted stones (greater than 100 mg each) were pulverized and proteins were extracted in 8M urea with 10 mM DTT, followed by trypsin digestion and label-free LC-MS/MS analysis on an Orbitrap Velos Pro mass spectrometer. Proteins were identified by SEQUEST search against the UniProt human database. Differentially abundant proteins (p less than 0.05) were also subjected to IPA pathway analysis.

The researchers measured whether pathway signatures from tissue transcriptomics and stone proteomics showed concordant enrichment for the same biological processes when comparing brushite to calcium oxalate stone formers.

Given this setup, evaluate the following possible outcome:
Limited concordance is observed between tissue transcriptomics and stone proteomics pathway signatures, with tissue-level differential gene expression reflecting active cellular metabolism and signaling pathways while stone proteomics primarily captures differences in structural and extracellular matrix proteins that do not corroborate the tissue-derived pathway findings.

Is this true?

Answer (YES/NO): NO